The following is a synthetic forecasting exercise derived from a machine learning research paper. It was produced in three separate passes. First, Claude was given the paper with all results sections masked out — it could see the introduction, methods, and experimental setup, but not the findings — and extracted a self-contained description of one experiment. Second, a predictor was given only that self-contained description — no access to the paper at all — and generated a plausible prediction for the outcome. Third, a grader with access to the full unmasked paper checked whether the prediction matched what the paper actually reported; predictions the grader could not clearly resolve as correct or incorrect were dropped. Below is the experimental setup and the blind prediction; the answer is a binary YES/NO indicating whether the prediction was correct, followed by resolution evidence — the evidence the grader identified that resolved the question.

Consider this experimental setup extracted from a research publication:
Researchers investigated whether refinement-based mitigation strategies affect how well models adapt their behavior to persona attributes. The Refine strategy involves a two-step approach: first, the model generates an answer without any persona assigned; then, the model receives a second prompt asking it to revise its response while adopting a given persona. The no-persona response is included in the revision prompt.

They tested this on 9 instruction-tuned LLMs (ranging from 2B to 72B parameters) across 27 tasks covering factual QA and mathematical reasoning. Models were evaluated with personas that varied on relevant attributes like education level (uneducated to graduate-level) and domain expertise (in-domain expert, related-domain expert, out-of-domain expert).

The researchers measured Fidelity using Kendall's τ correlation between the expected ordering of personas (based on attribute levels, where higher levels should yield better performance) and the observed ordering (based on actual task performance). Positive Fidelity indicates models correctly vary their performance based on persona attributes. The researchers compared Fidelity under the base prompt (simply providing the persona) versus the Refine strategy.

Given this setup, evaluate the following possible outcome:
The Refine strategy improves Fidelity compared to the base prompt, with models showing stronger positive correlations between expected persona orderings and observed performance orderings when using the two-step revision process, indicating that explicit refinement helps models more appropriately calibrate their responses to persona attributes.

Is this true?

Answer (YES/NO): NO